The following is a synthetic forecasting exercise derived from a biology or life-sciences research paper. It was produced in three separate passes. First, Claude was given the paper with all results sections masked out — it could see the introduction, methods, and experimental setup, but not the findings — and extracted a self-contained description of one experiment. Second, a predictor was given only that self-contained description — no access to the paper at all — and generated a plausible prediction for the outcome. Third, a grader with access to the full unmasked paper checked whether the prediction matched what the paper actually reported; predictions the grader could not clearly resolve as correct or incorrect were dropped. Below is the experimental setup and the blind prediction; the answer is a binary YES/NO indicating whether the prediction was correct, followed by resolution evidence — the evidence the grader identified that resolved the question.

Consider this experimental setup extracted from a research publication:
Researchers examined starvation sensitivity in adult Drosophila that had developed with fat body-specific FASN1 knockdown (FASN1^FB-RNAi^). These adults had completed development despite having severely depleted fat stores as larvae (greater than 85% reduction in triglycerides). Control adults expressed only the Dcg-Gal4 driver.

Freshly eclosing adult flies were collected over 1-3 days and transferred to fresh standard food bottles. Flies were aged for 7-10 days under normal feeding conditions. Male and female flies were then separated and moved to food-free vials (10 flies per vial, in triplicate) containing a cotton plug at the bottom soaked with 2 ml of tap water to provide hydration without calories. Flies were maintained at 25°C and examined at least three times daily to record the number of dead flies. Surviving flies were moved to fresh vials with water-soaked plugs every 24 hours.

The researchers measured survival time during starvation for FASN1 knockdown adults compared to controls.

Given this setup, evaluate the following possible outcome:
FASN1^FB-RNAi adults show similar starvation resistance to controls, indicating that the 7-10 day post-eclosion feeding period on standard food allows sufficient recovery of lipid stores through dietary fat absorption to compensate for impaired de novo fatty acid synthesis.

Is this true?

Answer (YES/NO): NO